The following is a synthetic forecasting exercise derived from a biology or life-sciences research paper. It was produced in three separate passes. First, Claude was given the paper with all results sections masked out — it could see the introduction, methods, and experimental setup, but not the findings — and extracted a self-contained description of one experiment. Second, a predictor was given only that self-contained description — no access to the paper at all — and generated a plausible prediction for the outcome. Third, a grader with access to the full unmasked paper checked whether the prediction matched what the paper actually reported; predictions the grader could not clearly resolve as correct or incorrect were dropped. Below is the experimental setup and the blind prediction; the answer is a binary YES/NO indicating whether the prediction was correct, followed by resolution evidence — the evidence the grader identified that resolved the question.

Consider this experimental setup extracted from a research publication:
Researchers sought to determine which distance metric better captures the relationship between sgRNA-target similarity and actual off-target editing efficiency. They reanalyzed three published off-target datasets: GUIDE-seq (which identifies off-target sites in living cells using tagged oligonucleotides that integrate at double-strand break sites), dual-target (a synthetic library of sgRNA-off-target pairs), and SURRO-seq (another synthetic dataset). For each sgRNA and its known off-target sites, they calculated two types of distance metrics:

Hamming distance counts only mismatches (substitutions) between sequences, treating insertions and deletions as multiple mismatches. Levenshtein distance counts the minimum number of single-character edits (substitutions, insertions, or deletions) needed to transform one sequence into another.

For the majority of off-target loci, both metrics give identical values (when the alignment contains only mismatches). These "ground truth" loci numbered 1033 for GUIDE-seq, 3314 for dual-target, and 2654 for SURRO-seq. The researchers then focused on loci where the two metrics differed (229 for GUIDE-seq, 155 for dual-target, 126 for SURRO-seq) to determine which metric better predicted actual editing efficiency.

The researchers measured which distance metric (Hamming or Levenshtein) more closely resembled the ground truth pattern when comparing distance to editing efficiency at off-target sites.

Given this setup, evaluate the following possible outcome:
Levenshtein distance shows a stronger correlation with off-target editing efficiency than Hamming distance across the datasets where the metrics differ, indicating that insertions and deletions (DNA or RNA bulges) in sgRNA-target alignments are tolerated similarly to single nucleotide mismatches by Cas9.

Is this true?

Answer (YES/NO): NO